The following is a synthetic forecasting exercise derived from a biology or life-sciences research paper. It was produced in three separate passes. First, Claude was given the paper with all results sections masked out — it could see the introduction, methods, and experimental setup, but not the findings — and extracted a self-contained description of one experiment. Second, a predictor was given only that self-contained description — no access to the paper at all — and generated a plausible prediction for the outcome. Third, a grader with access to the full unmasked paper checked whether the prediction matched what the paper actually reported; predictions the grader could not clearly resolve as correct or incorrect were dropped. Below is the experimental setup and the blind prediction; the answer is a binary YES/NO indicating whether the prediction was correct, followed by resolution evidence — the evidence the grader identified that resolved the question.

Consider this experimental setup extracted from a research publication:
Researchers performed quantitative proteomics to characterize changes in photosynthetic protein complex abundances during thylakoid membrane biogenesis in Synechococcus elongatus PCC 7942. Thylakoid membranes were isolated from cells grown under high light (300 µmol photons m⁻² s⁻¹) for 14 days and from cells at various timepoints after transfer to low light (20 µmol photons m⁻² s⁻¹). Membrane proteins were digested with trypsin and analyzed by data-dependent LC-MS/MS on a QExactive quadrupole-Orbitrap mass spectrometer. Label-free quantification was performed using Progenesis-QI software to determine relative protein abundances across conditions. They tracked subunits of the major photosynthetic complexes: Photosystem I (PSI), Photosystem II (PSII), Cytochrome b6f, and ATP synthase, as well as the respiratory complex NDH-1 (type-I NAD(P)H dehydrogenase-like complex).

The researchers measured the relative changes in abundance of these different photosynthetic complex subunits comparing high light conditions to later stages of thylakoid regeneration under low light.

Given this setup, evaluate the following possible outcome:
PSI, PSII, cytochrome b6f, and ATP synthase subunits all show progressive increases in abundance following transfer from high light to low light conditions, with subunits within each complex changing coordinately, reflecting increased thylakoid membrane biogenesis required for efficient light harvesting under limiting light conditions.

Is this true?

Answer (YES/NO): NO